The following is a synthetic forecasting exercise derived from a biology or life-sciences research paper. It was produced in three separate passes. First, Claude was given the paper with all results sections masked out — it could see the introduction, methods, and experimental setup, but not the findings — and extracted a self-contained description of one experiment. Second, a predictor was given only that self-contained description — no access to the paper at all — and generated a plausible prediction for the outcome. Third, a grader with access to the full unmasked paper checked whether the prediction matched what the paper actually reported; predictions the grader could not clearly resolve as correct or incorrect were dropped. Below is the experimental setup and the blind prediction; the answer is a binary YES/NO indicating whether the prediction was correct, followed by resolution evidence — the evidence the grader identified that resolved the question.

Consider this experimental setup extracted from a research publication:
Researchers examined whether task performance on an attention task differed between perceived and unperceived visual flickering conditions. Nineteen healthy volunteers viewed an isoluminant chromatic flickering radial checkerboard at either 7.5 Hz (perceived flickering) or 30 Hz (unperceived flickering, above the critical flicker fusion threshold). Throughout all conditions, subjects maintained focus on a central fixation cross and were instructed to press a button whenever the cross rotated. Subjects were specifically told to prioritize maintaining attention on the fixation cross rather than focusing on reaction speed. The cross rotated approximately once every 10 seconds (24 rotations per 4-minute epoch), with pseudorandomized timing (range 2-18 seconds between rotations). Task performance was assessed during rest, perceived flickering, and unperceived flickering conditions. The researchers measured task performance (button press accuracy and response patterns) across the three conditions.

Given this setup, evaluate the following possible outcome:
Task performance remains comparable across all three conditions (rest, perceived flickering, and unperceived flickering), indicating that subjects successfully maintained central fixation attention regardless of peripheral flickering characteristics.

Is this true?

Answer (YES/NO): YES